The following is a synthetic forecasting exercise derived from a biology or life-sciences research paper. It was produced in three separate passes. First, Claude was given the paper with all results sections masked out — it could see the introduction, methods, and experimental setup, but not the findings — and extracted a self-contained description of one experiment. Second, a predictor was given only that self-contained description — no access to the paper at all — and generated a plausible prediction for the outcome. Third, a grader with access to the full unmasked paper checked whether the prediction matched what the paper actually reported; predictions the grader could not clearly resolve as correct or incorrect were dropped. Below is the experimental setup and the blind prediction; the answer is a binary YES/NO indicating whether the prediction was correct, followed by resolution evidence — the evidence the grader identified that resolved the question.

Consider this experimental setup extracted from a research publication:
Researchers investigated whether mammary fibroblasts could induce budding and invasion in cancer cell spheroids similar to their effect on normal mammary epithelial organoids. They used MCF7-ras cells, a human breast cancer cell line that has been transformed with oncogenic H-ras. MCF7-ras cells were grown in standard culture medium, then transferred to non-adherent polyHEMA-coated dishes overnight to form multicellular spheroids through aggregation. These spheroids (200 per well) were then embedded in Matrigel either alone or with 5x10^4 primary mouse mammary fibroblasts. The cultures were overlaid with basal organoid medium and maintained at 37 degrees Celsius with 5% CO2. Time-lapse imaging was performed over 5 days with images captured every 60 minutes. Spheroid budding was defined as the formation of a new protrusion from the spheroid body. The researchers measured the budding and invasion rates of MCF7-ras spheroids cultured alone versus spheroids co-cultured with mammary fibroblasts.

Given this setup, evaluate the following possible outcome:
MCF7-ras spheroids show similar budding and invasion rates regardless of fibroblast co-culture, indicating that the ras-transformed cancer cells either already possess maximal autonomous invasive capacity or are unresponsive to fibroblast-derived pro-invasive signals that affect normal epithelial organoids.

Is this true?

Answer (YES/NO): NO